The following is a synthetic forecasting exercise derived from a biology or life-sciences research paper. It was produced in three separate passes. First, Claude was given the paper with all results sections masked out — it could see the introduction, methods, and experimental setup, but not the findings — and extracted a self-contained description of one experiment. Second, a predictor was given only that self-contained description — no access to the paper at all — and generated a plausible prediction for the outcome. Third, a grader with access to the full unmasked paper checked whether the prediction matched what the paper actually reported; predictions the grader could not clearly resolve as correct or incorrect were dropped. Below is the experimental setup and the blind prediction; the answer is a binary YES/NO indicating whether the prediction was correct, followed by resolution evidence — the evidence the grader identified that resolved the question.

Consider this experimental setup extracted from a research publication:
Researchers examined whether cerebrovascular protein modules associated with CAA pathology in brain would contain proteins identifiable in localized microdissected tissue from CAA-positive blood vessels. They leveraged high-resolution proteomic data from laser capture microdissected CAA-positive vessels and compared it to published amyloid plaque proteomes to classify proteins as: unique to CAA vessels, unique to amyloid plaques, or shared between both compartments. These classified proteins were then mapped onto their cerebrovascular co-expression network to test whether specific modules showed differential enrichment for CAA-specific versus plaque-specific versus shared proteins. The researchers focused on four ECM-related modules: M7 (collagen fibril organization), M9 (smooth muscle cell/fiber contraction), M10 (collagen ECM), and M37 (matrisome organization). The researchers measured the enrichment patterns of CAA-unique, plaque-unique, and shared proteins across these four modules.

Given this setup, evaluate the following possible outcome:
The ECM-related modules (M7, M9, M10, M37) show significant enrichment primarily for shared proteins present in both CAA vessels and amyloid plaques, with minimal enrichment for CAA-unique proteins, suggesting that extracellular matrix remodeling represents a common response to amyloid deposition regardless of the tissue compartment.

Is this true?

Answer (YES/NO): NO